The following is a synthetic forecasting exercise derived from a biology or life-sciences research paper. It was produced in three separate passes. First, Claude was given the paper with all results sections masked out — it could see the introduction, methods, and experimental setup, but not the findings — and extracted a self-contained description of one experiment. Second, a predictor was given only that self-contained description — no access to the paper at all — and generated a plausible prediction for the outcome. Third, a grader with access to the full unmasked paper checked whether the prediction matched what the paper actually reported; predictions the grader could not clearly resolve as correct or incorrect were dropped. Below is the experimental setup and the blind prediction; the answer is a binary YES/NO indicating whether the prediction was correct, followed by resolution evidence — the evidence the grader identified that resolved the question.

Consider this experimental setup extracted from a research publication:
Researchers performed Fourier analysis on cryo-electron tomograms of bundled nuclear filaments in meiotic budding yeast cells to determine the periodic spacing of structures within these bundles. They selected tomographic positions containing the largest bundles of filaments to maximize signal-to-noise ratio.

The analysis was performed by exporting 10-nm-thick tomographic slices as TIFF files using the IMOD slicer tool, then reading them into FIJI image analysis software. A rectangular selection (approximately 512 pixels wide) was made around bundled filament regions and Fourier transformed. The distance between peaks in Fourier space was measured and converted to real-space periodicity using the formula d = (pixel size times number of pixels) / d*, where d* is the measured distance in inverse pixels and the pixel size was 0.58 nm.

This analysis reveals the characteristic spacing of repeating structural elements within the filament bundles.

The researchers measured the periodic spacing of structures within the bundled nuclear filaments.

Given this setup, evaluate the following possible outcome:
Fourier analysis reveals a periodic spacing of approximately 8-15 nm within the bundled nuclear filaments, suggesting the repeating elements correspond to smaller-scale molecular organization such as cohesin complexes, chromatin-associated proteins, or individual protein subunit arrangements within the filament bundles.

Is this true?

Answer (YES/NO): NO